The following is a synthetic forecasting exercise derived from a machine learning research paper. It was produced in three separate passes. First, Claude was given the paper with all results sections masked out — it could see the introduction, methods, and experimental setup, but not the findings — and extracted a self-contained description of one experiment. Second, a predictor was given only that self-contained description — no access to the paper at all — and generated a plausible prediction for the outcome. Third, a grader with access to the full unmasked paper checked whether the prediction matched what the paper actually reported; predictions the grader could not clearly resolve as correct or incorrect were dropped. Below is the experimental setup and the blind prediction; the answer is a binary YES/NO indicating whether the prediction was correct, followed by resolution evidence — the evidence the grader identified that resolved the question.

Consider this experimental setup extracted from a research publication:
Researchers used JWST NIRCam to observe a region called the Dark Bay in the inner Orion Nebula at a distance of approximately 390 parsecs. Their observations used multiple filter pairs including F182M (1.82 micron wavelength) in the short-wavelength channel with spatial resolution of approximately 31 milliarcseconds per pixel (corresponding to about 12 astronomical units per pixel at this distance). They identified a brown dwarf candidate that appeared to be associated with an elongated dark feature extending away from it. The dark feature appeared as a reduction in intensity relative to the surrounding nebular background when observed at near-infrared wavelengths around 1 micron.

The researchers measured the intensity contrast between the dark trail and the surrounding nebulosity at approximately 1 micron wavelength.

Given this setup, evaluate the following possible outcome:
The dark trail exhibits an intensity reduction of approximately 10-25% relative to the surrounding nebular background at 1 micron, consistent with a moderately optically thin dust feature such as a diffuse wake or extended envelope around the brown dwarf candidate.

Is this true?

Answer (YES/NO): NO